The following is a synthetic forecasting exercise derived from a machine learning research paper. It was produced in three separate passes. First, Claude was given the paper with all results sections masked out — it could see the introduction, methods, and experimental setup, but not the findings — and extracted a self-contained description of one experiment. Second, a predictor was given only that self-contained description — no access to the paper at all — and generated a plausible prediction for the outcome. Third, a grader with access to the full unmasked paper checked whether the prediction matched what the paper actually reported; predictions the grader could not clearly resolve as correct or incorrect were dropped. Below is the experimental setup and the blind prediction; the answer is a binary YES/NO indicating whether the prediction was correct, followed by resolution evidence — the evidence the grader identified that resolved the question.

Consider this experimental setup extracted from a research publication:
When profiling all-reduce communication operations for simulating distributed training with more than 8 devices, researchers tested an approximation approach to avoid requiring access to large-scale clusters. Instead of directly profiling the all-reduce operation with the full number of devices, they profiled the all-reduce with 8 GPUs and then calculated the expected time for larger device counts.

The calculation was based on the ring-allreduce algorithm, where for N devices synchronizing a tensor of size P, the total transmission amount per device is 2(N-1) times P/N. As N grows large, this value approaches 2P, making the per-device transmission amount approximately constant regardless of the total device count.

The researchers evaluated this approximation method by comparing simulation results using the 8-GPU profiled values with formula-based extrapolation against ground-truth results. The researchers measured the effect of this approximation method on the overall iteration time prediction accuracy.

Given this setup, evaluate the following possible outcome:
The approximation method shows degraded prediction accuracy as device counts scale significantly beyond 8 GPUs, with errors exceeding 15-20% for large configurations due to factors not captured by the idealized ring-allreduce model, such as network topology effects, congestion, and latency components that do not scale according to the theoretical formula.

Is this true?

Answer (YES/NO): NO